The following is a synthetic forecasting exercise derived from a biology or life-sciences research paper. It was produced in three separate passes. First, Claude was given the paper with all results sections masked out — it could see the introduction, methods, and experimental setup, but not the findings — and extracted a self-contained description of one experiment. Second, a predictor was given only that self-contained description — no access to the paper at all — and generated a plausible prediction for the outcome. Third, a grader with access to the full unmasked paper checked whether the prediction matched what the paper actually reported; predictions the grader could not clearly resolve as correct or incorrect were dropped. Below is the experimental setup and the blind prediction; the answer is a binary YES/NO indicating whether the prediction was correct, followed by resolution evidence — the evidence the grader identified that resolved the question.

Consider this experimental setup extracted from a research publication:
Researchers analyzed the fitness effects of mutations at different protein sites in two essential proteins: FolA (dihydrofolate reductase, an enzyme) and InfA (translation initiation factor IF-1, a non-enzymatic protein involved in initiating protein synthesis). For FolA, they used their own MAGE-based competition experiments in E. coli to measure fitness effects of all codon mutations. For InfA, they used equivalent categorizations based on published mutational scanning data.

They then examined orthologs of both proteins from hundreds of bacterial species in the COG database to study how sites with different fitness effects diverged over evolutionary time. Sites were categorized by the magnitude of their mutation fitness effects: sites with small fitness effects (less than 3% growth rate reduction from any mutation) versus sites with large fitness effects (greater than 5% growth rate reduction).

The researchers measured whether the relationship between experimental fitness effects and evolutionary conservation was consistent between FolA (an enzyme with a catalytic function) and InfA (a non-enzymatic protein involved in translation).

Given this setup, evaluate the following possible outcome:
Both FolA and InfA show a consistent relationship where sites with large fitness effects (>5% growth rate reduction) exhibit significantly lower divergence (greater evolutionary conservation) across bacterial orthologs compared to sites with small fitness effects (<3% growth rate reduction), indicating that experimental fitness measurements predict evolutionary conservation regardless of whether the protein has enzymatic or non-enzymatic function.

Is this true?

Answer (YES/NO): YES